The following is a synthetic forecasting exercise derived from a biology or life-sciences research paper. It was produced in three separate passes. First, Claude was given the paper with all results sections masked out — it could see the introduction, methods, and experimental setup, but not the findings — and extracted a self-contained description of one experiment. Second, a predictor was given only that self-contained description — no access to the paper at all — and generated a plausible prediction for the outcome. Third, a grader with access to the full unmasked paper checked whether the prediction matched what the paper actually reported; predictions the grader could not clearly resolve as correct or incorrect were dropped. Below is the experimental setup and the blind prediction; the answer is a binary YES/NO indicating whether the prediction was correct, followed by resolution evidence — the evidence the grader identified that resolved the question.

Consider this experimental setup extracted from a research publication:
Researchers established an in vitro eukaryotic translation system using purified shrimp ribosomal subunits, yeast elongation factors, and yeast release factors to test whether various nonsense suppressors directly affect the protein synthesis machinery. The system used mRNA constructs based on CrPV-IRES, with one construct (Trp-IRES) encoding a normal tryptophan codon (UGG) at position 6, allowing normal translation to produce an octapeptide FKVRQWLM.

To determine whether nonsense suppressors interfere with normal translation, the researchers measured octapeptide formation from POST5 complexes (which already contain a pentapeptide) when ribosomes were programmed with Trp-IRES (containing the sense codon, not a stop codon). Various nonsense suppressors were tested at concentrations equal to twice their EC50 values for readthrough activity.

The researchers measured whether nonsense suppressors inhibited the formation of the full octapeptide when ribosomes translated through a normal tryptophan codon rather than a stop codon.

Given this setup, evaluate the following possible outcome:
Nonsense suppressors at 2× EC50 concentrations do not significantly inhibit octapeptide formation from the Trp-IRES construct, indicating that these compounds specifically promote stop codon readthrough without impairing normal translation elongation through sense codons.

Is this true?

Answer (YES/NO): YES